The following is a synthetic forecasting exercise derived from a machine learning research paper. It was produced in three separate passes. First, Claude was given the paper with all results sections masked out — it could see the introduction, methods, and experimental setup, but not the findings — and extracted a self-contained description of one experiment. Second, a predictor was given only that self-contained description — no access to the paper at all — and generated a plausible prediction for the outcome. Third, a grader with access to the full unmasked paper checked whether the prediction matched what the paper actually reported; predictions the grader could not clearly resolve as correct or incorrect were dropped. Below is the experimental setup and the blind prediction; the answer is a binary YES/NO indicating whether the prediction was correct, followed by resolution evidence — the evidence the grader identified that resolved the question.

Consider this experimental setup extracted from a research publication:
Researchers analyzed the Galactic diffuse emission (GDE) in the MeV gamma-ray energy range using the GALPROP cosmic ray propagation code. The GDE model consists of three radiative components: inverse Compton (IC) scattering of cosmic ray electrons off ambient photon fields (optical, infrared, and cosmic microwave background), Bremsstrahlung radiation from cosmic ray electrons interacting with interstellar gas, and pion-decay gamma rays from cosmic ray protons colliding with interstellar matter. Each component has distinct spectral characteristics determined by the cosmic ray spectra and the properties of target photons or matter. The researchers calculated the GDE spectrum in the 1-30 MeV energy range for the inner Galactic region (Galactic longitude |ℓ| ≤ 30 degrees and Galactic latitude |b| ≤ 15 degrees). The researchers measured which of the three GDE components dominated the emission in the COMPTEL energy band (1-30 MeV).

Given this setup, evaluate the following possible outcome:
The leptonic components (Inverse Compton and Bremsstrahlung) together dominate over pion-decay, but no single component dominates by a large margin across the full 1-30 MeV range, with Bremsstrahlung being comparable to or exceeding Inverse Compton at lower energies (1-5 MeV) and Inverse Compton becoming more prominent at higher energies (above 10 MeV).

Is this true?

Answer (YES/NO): NO